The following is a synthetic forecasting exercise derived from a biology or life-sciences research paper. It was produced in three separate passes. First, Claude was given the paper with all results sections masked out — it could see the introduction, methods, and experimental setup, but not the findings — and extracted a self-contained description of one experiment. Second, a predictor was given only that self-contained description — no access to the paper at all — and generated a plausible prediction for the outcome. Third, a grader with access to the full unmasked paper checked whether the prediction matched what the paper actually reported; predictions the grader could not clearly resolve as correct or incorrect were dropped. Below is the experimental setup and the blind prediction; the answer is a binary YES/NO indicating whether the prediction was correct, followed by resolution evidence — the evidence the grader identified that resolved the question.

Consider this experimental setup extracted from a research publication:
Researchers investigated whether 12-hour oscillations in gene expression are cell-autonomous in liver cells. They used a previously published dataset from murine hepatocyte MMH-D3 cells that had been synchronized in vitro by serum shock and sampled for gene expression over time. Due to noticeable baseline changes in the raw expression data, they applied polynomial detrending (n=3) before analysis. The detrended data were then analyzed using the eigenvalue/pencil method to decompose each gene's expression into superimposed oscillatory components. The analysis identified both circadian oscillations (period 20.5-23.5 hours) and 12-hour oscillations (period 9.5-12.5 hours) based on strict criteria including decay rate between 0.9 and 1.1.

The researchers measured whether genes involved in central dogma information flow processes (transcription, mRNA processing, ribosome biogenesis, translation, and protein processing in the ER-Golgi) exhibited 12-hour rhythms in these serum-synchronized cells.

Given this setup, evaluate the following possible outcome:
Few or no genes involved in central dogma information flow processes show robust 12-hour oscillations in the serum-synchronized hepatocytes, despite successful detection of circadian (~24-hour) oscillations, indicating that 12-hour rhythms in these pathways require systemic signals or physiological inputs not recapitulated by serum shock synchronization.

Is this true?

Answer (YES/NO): NO